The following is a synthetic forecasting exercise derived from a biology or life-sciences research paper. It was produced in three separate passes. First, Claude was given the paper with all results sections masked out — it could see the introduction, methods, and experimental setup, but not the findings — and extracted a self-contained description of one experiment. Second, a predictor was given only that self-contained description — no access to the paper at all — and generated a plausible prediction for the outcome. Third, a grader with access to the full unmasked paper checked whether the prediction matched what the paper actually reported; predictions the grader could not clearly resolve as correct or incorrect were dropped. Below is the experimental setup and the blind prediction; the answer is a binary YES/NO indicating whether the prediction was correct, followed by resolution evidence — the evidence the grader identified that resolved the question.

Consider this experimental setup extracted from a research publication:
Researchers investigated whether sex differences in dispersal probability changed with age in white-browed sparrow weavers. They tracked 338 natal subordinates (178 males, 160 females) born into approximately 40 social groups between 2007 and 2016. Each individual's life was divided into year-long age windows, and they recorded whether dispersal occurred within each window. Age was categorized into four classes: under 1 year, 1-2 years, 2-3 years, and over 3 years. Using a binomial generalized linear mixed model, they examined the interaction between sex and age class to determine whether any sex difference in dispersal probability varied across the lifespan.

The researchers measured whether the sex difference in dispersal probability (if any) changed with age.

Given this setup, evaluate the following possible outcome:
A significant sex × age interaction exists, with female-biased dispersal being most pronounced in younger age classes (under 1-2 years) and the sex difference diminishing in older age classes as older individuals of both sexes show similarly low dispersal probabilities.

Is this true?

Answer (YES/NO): NO